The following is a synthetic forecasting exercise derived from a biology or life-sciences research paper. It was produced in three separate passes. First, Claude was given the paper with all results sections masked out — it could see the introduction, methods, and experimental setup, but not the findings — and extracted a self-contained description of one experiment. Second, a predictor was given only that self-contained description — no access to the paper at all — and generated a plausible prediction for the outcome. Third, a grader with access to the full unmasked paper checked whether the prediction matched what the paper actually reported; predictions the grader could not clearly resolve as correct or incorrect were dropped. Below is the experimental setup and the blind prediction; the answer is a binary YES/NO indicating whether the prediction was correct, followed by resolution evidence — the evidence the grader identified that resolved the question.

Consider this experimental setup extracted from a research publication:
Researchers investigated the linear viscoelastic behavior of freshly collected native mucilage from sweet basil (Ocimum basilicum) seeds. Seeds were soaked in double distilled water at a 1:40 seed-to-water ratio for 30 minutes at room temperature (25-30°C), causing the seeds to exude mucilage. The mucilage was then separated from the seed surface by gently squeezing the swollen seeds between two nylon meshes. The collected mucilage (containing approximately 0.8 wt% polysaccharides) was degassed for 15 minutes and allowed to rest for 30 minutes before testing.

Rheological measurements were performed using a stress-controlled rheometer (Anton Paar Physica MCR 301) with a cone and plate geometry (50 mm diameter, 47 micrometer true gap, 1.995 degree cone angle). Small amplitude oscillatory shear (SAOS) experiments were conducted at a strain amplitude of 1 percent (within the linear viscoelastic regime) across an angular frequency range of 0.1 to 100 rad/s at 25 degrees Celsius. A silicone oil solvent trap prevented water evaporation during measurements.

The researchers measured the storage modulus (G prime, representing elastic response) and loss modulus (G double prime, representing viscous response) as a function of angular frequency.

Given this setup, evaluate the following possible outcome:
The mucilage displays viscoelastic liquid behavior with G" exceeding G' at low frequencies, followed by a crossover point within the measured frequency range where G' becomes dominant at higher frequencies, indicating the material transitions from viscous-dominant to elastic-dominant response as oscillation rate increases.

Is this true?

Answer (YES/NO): NO